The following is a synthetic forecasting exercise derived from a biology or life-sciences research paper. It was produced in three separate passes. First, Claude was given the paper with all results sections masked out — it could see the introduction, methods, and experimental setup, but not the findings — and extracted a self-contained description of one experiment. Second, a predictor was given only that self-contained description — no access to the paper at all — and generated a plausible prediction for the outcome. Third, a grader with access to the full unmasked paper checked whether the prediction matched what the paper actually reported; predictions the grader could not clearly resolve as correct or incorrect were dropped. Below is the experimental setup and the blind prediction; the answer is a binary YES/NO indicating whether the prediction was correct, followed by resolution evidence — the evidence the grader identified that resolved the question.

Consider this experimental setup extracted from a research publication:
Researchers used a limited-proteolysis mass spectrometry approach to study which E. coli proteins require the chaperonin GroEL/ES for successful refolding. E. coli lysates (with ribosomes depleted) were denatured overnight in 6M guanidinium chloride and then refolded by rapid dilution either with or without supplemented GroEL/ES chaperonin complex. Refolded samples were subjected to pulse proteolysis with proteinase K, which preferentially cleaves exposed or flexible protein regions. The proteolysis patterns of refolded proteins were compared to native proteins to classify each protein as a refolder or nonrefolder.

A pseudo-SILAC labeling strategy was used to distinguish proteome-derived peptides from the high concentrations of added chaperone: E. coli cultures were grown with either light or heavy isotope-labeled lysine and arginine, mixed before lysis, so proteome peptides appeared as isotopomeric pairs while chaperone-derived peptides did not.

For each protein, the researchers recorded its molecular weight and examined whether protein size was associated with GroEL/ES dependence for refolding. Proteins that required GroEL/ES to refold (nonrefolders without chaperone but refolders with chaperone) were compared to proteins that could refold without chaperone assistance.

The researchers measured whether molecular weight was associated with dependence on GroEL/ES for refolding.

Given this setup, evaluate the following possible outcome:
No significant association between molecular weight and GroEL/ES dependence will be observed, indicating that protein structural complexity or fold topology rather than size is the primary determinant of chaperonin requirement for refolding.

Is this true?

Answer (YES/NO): NO